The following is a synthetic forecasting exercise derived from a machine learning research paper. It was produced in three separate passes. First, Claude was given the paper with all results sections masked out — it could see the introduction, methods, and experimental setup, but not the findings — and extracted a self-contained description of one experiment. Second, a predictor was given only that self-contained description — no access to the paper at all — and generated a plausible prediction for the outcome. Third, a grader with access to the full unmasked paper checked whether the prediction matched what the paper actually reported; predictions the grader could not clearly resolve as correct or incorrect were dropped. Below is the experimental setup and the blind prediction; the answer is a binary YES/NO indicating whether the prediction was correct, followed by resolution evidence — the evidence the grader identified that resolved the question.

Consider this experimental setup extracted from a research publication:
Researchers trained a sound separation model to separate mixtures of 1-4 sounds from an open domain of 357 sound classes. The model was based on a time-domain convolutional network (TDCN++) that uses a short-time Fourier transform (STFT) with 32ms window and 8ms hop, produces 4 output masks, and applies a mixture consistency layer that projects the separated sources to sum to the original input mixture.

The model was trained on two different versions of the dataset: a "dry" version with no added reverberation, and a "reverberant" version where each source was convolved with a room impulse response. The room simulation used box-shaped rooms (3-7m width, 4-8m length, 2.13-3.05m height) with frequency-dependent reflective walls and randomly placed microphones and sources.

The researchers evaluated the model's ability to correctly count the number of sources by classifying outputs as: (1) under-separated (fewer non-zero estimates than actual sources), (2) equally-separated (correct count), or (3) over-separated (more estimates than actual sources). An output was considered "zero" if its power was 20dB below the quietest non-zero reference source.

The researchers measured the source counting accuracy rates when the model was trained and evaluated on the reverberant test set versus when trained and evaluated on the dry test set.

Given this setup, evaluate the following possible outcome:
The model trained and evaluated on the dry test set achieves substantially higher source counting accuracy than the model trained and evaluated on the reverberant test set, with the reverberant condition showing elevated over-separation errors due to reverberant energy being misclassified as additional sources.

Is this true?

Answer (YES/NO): NO